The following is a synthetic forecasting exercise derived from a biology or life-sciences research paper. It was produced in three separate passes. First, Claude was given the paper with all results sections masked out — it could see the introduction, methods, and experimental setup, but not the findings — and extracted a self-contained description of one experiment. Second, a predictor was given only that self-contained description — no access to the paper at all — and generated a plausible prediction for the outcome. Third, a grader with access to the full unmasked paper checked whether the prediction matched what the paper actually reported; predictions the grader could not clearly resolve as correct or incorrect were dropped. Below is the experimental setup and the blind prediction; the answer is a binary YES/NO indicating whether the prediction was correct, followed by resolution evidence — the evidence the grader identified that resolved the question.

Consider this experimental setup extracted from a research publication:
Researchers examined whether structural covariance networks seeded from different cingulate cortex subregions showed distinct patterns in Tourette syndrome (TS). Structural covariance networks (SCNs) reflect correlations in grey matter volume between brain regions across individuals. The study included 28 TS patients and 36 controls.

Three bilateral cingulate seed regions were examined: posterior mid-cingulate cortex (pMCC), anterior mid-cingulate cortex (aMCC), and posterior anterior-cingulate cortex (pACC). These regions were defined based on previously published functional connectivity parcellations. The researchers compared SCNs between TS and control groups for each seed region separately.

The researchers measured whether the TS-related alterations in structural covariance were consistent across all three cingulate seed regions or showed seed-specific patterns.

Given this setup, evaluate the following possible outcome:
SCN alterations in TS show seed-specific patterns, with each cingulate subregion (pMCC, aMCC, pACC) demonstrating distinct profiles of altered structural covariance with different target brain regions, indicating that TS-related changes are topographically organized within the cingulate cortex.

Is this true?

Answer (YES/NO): NO